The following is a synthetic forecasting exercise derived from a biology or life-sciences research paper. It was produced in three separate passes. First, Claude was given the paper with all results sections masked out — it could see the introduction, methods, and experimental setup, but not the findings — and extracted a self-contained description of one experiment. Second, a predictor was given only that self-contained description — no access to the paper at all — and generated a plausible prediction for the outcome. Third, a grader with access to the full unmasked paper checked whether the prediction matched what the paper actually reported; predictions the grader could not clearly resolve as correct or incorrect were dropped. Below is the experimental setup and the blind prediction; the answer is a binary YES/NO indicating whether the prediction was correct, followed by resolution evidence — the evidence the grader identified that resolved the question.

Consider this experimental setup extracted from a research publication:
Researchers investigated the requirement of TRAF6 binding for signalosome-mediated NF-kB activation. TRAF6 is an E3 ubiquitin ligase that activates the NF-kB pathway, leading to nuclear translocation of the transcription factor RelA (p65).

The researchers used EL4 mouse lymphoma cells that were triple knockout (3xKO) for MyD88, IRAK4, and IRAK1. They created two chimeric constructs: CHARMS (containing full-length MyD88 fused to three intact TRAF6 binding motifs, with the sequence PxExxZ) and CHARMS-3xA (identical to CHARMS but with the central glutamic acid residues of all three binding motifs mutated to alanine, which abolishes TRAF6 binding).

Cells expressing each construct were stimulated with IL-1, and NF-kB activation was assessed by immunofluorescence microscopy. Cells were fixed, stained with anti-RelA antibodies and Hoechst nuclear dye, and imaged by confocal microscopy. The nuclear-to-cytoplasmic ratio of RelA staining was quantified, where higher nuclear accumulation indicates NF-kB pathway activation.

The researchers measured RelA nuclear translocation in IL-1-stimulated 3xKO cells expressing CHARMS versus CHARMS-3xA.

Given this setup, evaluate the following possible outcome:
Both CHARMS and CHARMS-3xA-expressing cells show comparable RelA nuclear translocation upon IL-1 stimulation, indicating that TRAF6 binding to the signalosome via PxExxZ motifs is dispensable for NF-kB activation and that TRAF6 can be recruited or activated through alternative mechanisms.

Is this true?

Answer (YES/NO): NO